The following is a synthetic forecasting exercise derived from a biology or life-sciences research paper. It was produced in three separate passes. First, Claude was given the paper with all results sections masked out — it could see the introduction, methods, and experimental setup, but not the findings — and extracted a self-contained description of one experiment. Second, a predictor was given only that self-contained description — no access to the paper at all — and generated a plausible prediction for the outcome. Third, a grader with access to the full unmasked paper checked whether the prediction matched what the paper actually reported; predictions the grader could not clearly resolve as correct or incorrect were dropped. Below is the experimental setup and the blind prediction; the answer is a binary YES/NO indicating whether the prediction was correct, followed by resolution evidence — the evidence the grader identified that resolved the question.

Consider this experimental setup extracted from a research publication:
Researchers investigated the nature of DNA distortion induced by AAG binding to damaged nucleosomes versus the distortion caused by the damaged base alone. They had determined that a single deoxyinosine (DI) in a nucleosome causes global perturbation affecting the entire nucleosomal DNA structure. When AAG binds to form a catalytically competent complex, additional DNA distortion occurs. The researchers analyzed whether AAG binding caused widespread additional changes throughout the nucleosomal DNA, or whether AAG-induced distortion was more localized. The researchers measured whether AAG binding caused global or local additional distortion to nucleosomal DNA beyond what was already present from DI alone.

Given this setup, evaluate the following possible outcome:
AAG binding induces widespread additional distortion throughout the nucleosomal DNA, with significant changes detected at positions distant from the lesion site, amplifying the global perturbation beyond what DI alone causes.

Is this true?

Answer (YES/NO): NO